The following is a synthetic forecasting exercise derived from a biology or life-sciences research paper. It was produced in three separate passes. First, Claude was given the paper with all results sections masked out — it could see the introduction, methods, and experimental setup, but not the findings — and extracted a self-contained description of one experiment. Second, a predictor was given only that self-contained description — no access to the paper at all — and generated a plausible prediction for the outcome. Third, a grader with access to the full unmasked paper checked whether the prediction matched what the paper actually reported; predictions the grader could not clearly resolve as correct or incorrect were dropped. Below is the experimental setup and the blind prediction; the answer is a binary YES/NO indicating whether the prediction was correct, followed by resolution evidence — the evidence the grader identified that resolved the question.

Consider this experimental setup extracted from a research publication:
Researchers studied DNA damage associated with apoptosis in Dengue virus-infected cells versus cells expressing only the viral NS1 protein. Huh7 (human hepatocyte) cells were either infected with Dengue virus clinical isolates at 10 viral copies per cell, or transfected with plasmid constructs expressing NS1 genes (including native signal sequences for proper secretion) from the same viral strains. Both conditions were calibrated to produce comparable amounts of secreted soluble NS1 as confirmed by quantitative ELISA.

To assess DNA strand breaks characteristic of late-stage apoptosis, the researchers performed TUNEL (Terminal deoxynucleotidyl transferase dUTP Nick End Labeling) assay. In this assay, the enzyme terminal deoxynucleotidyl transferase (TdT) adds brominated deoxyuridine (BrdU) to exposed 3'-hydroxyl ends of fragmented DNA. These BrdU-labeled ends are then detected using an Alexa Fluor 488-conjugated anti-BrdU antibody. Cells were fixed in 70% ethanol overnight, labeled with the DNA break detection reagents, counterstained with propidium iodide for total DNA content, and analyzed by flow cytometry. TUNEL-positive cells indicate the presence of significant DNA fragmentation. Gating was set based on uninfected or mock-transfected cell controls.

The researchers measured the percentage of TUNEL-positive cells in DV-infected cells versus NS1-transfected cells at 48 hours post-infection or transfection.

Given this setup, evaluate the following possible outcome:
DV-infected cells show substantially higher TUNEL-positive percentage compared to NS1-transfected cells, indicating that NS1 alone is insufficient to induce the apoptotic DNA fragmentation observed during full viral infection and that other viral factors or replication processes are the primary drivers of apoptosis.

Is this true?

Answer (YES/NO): NO